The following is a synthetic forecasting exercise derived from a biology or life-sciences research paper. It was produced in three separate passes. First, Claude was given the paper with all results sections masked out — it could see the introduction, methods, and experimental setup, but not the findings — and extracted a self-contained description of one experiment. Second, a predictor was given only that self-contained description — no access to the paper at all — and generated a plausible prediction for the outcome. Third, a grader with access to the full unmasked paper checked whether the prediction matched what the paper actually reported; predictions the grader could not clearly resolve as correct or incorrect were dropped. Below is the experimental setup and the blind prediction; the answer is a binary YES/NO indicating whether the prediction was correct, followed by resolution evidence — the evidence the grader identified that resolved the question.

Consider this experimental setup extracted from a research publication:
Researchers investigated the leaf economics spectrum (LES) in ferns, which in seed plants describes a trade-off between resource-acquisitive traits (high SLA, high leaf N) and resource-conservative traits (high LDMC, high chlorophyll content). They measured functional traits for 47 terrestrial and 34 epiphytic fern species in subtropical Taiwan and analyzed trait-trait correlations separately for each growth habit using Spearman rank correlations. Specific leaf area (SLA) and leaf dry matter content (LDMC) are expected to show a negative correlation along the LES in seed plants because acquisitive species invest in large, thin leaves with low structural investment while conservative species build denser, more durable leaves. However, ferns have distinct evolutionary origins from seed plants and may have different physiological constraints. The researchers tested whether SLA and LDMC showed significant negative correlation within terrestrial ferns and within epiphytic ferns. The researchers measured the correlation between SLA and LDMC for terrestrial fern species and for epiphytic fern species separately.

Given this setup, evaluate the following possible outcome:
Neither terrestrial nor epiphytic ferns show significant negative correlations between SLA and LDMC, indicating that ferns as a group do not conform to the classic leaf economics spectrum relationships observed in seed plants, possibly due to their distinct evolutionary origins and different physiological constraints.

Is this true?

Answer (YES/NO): YES